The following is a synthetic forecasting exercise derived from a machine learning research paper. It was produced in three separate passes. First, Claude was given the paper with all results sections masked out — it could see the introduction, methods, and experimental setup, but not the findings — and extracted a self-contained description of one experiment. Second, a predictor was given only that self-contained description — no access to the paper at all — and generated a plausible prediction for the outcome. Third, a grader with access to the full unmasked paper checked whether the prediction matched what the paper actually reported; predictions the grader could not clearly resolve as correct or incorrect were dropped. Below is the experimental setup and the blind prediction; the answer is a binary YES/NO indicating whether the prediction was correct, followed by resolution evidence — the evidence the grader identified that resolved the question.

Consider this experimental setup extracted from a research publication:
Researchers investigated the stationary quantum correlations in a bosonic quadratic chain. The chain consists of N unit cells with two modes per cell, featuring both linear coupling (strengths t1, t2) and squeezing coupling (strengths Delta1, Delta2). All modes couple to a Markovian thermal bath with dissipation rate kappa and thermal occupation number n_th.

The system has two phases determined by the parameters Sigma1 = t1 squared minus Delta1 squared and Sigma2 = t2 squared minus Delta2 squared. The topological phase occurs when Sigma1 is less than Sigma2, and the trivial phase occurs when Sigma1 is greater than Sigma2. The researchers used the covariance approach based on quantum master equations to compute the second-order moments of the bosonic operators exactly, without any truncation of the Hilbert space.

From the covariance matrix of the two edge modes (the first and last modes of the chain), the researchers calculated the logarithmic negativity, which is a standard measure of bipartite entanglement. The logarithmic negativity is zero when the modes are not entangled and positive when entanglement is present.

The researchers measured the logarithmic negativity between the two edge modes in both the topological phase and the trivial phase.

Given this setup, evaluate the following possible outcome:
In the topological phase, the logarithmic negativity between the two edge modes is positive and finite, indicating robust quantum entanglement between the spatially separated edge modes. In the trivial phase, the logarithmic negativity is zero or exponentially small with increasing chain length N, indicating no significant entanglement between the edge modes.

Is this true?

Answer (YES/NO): YES